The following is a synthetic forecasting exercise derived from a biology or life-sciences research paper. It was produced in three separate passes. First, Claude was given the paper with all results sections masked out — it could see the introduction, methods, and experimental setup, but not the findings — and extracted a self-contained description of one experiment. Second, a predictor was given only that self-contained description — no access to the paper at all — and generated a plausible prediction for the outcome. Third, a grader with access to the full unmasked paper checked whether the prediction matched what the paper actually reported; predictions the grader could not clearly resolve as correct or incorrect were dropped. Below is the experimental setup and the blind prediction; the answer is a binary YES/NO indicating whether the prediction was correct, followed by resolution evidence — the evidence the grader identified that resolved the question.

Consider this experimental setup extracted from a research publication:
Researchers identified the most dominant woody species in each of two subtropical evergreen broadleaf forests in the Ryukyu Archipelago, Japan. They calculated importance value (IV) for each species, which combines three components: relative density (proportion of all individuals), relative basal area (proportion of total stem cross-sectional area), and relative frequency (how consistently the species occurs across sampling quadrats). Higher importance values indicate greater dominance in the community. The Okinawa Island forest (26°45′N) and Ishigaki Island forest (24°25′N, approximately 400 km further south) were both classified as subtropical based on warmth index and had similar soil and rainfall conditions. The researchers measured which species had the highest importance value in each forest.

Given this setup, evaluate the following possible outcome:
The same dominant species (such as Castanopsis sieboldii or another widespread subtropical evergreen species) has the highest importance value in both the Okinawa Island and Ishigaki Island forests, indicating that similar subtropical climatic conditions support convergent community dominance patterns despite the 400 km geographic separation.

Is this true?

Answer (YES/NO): NO